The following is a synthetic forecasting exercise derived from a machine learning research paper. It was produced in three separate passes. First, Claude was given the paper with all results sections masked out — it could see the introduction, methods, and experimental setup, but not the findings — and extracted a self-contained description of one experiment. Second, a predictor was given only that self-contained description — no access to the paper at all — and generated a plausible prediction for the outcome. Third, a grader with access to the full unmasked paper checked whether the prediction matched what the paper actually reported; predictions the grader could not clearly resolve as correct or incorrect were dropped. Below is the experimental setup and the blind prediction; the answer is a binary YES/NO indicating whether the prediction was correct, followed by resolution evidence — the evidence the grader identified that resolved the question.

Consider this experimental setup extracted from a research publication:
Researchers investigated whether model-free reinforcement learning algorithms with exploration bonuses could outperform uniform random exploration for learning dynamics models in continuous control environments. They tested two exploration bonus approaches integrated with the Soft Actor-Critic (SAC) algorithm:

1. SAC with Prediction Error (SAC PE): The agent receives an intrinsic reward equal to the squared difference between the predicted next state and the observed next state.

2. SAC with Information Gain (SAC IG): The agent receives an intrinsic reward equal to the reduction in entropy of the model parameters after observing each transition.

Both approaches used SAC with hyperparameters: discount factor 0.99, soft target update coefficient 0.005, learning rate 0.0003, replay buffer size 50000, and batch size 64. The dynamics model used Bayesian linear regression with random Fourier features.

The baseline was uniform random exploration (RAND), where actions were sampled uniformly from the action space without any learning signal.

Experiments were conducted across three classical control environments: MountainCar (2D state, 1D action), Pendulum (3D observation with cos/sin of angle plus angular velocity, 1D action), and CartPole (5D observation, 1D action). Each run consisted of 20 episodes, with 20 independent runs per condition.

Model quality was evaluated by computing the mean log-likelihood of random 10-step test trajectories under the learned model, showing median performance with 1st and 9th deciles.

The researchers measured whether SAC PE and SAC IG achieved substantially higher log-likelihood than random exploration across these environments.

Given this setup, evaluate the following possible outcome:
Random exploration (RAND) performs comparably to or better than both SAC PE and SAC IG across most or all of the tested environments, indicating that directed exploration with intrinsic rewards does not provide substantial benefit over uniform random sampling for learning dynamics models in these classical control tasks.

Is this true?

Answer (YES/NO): YES